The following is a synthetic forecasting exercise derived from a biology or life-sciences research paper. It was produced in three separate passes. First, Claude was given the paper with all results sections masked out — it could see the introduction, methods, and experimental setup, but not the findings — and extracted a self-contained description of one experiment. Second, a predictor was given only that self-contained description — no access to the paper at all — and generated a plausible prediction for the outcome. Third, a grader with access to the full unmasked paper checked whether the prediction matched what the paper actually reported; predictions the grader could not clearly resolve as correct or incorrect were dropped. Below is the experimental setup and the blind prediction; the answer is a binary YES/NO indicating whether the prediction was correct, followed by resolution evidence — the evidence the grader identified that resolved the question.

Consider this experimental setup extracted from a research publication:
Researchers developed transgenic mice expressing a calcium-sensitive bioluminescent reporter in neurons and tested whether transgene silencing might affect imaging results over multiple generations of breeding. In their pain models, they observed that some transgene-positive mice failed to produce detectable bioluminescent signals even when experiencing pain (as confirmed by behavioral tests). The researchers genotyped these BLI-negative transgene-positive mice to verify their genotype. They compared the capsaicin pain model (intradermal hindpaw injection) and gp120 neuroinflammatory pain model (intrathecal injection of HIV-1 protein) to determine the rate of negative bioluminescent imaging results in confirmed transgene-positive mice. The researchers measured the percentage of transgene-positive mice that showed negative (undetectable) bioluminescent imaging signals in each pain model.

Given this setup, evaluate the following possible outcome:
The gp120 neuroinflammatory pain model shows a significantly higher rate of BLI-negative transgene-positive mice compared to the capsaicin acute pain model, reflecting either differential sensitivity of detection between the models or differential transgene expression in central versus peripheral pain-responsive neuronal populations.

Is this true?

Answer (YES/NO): NO